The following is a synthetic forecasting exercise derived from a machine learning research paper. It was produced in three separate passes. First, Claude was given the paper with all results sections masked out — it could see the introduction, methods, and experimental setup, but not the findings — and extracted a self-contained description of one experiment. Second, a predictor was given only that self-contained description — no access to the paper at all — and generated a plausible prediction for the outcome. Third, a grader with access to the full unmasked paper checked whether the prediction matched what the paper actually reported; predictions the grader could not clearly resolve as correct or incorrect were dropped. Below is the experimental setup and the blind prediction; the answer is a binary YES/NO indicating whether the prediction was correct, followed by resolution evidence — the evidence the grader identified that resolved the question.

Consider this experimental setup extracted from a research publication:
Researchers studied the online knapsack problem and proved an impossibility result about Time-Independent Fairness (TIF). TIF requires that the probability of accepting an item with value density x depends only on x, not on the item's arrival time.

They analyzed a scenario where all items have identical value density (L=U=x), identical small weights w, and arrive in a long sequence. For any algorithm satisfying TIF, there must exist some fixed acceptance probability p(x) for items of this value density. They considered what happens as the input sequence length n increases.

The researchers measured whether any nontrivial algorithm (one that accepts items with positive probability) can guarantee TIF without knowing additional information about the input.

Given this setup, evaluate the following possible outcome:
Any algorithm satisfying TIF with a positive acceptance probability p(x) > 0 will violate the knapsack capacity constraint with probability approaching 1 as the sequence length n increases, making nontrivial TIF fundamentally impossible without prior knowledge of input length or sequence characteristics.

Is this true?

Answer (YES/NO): NO